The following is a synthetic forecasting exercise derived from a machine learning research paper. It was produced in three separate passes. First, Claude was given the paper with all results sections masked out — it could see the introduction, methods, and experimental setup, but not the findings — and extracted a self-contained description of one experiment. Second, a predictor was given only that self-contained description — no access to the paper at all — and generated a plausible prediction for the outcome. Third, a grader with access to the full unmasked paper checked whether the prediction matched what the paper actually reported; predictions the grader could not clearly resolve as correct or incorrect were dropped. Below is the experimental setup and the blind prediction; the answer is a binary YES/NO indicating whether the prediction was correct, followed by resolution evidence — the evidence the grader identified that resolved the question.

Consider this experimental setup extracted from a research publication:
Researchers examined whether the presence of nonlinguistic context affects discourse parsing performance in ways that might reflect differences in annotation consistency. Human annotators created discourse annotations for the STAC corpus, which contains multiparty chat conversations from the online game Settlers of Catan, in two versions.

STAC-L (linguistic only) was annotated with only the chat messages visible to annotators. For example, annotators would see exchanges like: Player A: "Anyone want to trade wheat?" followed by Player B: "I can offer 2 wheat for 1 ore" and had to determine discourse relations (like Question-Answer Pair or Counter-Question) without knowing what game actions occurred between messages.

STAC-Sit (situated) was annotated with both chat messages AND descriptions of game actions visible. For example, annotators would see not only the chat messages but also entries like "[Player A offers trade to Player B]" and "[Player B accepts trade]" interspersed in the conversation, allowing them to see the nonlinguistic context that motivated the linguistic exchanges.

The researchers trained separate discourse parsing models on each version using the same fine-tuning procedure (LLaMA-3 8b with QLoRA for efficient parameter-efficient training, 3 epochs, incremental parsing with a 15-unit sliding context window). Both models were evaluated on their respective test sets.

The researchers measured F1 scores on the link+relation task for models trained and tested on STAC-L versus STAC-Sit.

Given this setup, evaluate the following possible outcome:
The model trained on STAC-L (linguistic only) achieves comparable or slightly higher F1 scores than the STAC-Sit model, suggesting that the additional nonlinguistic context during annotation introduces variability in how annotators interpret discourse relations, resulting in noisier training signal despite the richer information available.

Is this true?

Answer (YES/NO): NO